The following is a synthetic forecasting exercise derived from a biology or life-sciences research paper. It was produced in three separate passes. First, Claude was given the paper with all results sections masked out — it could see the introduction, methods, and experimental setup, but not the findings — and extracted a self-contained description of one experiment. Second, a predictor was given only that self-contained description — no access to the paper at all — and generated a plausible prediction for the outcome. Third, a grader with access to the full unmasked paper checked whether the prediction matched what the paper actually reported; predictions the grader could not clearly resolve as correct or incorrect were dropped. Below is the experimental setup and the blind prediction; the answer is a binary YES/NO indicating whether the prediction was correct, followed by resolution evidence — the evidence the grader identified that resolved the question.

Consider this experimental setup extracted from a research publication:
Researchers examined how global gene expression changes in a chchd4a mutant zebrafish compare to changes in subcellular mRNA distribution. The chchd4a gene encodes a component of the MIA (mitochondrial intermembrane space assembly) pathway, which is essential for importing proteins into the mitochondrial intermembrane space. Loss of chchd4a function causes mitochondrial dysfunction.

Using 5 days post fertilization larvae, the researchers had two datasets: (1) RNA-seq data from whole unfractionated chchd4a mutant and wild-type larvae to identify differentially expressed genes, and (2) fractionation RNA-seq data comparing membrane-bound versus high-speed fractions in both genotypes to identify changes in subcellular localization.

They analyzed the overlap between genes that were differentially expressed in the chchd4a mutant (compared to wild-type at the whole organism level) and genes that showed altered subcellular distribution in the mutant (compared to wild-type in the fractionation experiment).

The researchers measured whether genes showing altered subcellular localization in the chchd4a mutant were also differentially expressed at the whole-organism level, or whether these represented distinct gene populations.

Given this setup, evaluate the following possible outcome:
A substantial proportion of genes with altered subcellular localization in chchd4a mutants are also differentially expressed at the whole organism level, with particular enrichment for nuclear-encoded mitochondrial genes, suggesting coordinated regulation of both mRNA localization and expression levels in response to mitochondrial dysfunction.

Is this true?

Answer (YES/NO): NO